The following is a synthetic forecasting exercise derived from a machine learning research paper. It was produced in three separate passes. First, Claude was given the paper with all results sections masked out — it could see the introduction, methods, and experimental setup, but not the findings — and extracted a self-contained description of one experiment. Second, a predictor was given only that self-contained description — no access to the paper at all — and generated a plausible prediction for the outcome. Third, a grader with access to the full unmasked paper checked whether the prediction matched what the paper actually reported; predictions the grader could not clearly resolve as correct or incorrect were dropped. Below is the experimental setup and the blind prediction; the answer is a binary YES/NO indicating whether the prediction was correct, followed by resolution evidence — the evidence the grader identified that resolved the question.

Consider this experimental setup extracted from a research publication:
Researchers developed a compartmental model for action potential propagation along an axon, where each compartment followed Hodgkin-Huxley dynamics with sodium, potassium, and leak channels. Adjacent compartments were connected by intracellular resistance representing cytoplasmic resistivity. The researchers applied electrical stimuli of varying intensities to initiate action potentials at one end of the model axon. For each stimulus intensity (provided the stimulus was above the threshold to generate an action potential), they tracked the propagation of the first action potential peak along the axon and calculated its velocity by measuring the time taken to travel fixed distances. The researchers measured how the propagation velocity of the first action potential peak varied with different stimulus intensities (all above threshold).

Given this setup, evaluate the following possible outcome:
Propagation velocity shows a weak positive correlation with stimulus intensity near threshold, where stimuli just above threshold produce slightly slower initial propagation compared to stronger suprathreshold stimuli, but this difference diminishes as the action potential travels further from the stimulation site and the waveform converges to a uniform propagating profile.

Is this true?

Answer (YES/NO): NO